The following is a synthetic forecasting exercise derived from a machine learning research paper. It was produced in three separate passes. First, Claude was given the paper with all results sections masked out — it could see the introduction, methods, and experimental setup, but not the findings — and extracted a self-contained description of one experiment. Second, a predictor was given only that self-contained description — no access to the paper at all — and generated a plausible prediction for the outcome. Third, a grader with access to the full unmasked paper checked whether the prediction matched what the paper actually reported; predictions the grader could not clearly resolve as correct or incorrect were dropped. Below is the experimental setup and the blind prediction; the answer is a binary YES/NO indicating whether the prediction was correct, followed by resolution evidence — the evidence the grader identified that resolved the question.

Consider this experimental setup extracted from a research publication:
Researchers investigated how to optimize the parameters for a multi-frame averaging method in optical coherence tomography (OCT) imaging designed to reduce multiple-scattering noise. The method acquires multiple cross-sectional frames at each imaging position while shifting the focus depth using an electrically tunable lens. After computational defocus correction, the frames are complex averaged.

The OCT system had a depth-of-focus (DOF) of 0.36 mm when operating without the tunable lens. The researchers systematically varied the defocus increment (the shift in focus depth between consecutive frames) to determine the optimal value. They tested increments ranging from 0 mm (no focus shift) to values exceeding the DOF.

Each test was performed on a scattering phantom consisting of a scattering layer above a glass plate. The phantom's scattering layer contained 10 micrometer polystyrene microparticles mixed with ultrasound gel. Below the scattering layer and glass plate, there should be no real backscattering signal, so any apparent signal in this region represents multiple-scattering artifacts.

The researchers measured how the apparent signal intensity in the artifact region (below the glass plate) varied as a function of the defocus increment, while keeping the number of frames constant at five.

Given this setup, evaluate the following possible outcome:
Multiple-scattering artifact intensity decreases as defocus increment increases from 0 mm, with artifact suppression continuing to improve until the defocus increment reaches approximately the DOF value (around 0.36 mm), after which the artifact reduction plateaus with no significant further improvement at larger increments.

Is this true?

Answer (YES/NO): NO